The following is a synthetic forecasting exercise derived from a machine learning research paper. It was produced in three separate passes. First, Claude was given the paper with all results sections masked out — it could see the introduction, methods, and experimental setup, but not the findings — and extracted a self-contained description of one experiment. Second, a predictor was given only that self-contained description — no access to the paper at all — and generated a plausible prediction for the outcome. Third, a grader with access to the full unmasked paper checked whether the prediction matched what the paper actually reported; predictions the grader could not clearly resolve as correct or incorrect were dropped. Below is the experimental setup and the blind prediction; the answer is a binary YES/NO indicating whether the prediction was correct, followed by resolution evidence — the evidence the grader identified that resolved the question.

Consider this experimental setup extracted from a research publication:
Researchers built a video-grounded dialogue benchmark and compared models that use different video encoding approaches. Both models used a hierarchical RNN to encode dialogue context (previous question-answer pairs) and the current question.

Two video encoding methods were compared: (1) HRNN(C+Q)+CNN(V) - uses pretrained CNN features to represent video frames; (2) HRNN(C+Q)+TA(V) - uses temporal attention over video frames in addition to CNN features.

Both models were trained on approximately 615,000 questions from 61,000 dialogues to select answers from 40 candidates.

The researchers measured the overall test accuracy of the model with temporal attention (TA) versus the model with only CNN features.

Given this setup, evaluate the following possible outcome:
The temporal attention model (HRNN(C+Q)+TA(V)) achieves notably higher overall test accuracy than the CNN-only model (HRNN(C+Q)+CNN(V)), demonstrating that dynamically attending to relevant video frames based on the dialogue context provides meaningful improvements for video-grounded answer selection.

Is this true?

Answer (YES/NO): NO